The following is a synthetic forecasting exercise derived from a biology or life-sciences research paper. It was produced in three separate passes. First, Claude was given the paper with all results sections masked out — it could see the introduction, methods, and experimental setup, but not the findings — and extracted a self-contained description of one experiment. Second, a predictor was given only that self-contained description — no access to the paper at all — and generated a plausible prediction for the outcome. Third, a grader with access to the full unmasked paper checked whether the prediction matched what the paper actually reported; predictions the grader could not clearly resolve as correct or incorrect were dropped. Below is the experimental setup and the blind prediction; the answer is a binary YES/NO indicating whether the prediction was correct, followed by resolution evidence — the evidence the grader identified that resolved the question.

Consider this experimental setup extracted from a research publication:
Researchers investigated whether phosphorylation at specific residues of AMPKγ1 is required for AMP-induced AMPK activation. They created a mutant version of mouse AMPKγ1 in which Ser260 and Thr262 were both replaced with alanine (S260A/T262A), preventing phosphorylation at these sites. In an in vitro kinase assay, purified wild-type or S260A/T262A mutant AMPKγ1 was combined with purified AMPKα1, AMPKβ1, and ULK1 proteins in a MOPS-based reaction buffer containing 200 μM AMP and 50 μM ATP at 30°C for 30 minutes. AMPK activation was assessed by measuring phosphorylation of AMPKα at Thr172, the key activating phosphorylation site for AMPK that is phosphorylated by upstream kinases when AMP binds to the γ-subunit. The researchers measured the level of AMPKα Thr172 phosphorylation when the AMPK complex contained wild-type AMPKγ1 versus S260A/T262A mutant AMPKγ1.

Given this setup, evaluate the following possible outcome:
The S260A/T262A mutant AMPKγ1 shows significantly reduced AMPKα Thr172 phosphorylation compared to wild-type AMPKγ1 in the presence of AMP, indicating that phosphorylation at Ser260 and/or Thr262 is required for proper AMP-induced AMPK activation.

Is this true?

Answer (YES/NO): YES